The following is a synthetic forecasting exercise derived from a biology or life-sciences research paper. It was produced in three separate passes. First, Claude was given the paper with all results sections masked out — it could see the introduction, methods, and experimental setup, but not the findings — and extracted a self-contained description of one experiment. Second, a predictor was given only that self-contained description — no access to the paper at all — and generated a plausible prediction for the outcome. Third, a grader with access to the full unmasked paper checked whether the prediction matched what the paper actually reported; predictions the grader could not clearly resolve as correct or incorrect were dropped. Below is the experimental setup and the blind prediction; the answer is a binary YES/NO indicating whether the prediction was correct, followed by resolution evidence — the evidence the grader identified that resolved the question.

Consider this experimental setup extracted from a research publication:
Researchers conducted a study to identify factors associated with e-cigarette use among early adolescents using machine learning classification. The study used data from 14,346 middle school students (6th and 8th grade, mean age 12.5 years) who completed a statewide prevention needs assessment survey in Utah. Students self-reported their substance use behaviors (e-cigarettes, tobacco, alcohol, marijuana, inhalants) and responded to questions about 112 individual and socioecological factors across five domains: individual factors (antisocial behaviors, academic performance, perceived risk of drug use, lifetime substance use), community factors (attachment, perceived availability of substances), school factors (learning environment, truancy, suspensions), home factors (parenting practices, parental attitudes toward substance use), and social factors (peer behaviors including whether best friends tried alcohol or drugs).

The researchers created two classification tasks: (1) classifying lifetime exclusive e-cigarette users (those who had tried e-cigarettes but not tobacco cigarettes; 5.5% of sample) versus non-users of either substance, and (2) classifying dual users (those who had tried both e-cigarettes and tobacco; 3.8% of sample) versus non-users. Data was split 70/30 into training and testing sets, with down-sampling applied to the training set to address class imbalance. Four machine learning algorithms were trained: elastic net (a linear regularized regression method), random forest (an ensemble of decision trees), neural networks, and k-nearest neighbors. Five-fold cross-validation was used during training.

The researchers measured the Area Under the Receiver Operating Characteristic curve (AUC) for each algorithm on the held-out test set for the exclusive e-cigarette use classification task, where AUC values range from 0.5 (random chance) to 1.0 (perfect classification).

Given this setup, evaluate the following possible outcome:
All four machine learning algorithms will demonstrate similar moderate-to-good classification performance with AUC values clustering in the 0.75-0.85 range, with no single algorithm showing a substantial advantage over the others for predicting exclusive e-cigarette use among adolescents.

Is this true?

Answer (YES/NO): NO